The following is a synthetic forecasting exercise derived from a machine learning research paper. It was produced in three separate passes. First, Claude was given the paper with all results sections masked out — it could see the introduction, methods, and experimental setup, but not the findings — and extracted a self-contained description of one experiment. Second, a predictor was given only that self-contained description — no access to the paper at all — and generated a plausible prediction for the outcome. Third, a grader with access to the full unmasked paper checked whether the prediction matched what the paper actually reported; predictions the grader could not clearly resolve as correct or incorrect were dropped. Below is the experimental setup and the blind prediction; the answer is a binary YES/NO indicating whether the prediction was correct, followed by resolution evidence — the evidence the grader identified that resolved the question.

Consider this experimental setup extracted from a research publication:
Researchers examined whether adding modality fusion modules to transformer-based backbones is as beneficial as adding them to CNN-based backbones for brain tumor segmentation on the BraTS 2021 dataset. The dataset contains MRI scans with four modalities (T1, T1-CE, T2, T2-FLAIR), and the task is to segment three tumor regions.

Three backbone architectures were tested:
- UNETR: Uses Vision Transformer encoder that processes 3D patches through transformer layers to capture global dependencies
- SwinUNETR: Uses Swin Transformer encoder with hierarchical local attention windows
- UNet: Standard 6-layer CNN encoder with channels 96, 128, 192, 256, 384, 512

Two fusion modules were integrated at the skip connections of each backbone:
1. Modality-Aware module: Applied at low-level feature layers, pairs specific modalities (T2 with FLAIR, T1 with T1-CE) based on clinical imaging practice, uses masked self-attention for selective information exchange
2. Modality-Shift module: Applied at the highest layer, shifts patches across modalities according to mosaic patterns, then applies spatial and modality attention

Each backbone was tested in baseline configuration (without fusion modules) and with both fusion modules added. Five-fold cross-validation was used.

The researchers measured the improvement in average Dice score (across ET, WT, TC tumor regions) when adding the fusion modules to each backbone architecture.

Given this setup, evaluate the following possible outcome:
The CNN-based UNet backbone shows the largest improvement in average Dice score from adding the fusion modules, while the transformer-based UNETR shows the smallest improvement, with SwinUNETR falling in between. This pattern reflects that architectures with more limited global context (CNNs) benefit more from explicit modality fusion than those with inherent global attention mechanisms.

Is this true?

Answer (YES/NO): NO